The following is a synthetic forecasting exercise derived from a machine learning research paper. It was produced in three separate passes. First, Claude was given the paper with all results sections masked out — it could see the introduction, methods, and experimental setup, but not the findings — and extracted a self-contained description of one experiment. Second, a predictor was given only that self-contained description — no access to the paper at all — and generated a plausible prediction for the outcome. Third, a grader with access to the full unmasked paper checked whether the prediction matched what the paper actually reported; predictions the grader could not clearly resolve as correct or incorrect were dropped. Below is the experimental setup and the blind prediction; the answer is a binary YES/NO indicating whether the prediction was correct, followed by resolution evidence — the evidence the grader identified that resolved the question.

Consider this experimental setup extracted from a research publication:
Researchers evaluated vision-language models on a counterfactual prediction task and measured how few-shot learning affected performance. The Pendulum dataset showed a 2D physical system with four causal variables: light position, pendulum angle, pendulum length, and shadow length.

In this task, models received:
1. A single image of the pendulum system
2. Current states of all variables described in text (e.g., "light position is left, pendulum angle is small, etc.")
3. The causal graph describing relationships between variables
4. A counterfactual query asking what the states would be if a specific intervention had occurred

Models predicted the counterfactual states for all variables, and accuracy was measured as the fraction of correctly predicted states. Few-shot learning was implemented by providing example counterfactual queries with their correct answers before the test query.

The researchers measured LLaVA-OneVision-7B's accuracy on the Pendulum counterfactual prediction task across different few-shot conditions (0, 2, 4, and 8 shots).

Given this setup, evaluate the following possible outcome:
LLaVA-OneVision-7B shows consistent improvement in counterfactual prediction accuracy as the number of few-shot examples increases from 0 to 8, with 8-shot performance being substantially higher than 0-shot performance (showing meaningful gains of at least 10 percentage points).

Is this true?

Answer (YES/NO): NO